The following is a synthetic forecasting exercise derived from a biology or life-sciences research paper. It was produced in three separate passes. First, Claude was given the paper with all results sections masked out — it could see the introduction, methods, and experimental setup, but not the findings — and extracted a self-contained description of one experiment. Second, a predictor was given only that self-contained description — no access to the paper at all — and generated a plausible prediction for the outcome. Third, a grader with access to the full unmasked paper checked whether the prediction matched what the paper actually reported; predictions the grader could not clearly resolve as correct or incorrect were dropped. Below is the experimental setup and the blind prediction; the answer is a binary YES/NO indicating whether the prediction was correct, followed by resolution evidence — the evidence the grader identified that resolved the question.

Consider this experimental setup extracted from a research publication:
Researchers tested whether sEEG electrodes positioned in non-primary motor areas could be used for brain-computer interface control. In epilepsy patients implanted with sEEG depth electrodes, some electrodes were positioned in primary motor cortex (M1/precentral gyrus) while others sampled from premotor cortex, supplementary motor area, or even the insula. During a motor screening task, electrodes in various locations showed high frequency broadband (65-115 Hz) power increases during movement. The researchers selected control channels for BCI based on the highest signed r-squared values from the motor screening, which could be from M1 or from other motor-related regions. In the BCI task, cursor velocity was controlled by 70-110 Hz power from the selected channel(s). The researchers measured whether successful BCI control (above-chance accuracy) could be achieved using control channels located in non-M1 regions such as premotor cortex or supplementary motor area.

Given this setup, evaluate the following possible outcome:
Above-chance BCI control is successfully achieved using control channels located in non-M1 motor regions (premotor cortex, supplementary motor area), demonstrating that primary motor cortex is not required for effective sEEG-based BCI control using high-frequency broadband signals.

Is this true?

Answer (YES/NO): YES